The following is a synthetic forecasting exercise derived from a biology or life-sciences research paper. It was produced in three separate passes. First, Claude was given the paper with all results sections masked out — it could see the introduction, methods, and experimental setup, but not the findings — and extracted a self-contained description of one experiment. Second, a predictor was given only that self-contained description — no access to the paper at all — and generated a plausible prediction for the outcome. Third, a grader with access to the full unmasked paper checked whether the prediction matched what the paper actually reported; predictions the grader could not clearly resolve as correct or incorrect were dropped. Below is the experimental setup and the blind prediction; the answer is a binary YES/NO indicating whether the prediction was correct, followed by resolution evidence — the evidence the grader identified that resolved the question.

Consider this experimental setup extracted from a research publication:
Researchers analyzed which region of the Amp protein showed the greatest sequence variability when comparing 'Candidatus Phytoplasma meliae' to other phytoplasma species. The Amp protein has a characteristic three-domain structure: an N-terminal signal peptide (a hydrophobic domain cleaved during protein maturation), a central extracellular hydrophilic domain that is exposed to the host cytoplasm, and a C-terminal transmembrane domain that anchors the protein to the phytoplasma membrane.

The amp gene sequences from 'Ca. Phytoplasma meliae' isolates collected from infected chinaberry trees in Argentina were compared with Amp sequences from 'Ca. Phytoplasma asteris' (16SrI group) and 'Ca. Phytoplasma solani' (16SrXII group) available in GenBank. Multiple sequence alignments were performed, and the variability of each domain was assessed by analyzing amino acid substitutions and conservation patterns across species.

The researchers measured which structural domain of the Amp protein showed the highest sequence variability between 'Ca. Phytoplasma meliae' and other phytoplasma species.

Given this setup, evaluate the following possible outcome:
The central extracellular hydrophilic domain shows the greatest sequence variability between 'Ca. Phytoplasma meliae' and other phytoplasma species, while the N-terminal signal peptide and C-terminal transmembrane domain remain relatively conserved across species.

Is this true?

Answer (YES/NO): YES